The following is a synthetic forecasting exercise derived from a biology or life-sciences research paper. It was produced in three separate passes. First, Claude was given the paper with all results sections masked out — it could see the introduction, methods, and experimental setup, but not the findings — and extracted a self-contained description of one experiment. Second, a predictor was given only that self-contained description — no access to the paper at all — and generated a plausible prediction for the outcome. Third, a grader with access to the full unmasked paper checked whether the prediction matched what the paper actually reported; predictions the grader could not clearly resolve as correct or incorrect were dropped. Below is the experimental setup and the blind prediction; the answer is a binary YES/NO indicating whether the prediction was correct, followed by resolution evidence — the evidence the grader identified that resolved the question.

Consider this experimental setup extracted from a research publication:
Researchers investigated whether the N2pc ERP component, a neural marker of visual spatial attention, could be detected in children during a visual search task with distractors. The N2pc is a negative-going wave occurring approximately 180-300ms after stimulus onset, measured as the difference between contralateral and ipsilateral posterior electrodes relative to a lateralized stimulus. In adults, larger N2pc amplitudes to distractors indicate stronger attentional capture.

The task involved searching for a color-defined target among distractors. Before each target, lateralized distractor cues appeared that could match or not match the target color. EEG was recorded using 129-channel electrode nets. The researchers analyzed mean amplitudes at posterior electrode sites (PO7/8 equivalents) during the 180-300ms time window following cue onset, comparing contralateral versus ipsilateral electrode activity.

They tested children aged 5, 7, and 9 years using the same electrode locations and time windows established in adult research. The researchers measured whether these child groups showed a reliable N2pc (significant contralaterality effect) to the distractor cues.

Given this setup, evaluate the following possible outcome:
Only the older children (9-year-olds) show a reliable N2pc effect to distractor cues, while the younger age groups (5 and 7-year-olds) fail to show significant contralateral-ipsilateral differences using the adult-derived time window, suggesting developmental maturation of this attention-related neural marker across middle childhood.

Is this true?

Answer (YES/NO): NO